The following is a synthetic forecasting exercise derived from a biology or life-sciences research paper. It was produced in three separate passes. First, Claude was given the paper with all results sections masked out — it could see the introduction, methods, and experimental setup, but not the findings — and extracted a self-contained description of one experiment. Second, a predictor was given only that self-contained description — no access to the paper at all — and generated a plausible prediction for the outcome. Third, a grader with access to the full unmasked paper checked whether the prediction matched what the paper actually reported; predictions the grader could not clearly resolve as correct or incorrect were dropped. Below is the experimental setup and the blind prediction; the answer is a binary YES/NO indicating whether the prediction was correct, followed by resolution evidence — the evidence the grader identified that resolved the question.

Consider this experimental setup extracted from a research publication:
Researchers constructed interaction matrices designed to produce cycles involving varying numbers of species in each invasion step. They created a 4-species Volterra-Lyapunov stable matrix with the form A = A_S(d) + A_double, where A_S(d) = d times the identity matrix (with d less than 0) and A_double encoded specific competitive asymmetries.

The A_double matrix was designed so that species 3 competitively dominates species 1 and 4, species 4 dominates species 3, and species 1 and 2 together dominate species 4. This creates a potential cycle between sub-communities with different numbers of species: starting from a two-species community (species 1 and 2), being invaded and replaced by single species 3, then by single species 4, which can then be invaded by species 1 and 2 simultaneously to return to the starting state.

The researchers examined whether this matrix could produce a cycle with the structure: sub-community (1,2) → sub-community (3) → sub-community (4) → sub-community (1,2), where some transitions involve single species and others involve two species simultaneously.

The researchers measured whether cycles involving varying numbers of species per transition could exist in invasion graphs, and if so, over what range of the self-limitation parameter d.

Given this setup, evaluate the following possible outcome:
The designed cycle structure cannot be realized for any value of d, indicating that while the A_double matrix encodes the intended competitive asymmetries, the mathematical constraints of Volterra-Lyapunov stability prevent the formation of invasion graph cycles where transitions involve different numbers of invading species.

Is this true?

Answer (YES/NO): NO